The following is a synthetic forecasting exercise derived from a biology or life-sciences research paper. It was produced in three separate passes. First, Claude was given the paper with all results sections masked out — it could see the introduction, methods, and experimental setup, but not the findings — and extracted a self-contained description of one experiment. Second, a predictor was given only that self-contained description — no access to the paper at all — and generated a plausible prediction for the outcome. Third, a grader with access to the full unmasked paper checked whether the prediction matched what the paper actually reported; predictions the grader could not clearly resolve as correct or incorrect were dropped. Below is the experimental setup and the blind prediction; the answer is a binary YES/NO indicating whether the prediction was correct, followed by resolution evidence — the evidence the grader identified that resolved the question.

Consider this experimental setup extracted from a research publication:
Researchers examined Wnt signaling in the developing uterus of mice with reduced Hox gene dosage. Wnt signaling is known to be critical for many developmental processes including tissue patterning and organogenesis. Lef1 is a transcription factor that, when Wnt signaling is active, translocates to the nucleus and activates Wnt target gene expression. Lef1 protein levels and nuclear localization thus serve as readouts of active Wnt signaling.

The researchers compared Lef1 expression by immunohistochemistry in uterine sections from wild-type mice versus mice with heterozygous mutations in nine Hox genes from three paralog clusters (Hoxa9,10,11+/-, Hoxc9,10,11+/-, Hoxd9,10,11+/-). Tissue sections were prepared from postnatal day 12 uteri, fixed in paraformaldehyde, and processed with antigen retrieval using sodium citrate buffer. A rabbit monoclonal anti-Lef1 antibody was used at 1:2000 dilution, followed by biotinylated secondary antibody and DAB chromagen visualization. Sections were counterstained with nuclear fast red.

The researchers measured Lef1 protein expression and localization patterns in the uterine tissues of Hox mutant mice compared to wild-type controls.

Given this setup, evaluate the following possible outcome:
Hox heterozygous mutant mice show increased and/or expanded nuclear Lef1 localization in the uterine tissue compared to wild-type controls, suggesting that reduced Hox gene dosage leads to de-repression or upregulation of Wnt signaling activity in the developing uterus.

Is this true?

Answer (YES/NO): NO